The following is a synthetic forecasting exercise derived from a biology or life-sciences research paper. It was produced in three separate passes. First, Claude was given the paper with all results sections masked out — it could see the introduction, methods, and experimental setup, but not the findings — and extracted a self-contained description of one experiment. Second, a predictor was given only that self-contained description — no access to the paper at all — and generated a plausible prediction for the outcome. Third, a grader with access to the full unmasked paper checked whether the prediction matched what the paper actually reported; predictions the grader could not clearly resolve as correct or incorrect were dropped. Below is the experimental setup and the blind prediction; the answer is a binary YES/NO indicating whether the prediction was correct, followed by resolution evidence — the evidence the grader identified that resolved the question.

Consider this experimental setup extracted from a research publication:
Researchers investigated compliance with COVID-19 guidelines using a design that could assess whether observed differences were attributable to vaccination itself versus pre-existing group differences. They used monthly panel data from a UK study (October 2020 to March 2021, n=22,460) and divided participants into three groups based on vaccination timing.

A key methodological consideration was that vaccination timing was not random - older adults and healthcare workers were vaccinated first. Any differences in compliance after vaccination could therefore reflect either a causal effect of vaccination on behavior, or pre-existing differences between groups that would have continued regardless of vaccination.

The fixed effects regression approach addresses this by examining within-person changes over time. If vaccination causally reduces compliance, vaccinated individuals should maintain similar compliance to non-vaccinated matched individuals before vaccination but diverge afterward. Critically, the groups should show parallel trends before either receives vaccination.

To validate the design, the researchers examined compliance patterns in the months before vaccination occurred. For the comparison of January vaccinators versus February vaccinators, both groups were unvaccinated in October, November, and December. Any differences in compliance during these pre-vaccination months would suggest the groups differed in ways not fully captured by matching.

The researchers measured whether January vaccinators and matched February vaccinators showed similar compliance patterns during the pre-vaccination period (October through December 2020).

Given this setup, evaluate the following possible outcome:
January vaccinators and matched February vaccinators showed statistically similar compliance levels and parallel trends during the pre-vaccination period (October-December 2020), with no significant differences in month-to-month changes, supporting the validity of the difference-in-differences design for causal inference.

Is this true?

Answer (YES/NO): YES